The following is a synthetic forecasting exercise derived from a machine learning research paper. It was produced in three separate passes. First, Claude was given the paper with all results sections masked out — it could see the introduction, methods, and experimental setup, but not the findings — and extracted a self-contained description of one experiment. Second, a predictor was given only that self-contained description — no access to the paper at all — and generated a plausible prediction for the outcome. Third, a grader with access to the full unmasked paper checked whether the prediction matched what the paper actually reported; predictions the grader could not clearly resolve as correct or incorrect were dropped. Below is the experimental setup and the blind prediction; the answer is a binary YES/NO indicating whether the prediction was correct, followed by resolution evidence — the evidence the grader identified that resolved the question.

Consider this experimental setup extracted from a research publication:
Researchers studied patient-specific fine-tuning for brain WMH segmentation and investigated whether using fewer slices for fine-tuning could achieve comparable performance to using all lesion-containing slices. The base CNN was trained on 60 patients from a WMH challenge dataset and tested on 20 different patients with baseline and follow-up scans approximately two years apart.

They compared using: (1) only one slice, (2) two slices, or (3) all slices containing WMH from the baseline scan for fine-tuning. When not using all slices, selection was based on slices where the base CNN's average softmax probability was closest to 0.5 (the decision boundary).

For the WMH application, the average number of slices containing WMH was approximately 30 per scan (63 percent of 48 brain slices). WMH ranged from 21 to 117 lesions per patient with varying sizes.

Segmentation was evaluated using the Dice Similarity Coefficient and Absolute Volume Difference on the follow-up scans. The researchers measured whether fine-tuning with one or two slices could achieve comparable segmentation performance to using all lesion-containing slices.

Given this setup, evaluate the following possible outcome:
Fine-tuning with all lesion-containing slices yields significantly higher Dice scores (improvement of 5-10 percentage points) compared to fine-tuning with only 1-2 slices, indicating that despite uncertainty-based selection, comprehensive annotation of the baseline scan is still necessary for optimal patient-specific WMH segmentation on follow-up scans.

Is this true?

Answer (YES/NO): NO